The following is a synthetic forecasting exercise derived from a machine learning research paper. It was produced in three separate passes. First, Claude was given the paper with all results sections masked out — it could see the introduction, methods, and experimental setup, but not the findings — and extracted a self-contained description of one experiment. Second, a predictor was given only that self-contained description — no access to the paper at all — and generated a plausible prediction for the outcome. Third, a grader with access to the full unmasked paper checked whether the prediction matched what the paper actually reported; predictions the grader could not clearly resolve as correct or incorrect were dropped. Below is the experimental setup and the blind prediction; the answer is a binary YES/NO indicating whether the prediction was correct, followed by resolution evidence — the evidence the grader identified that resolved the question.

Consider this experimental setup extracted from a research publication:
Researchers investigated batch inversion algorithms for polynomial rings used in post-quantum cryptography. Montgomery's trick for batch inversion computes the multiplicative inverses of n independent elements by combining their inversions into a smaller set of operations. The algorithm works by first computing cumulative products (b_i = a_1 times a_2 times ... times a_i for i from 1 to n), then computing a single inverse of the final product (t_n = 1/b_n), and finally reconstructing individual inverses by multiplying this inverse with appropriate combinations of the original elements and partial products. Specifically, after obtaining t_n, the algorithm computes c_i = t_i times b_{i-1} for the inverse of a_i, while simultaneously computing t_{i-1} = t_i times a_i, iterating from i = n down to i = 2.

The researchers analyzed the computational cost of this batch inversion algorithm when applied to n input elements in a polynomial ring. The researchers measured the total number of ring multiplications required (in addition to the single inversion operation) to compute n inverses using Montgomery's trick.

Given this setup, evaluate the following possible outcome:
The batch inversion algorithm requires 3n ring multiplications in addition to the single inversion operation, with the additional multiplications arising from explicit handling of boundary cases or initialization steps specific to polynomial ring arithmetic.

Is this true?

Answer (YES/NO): NO